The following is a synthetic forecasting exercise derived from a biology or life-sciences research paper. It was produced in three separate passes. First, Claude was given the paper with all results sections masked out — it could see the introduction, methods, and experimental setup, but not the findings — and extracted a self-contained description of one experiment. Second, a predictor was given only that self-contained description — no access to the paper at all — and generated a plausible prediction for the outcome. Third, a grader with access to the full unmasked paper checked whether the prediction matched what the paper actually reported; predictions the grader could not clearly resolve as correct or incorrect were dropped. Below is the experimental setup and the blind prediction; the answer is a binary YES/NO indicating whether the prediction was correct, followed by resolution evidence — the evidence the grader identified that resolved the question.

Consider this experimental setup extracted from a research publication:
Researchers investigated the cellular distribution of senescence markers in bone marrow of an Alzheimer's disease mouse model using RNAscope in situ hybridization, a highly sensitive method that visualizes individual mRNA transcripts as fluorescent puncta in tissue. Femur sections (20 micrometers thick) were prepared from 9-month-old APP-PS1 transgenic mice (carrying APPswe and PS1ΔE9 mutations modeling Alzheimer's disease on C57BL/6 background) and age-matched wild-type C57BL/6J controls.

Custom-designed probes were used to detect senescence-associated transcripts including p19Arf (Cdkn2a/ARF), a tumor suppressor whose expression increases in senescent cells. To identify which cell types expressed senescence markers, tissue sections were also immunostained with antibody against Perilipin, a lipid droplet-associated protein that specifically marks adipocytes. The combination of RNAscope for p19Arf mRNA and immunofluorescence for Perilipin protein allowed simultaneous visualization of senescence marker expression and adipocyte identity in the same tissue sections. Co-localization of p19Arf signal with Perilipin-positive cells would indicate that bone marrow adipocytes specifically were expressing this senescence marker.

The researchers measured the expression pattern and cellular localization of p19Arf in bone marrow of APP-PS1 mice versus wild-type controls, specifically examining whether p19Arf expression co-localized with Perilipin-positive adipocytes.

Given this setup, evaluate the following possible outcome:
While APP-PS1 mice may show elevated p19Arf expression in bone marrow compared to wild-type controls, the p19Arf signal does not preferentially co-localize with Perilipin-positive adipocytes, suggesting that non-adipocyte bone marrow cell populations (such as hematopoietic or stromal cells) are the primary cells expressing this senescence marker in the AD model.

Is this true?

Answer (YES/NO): NO